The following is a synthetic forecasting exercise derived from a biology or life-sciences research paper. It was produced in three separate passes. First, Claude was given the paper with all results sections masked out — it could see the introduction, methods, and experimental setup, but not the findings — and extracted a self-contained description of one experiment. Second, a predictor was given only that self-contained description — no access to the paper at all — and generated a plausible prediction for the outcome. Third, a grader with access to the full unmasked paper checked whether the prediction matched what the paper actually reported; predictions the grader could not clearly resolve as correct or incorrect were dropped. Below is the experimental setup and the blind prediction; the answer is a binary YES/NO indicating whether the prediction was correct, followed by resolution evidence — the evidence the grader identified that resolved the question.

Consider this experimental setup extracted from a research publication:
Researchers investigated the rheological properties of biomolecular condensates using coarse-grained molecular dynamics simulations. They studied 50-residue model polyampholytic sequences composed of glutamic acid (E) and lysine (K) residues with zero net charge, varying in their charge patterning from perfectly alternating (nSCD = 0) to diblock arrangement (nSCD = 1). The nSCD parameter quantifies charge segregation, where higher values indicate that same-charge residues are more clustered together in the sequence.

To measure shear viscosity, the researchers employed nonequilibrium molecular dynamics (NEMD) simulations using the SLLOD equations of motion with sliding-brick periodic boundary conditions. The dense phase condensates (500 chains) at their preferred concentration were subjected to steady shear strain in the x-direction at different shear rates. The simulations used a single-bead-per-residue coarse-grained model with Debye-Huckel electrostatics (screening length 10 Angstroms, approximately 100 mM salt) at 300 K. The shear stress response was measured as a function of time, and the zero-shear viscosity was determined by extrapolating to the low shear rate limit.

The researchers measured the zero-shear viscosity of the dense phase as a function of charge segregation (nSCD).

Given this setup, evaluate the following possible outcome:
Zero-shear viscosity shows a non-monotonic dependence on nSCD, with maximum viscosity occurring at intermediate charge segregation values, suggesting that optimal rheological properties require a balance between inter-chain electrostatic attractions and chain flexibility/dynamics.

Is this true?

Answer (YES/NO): NO